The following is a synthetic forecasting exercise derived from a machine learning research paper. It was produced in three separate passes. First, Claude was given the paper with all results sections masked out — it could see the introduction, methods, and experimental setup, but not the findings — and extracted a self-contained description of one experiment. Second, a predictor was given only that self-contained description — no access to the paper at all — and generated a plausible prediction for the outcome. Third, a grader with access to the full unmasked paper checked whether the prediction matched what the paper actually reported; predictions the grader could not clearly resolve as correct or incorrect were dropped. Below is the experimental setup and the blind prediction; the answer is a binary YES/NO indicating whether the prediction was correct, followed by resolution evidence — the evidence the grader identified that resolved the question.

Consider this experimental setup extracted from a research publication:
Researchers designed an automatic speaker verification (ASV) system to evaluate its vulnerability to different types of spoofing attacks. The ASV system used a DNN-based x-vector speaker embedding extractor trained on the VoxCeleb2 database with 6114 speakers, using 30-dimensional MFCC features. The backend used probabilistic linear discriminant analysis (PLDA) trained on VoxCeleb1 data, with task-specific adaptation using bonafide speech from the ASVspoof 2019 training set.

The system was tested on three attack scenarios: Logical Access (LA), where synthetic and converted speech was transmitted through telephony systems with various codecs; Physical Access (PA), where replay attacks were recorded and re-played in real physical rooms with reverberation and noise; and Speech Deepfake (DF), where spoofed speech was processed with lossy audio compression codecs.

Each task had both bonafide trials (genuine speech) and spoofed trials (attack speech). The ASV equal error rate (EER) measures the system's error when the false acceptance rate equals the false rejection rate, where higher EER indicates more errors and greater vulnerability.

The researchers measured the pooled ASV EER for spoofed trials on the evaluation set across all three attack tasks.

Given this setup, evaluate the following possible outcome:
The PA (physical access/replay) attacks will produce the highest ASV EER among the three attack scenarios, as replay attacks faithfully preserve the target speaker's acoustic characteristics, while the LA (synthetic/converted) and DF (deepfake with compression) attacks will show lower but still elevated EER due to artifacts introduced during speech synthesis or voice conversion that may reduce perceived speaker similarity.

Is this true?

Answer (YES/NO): YES